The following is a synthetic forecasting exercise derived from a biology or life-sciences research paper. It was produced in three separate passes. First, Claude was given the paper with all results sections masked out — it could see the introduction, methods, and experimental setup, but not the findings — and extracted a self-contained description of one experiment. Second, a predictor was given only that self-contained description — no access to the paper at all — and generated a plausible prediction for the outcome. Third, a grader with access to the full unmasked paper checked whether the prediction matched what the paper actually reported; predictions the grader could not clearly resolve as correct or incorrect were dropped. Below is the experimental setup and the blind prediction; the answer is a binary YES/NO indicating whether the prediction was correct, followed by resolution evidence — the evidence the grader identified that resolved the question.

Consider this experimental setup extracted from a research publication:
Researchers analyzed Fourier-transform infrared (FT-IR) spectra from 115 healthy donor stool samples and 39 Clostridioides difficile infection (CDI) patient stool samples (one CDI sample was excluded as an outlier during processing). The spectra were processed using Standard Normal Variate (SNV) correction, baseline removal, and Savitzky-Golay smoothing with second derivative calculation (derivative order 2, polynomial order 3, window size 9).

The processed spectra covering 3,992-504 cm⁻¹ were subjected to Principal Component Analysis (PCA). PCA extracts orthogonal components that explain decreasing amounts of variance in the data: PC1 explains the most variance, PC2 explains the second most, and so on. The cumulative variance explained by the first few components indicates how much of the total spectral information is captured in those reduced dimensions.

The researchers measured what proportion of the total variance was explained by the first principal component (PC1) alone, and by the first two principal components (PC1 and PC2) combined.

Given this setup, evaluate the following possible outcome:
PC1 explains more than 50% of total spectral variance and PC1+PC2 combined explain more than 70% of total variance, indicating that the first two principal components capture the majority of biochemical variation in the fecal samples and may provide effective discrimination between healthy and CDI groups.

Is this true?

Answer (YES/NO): NO